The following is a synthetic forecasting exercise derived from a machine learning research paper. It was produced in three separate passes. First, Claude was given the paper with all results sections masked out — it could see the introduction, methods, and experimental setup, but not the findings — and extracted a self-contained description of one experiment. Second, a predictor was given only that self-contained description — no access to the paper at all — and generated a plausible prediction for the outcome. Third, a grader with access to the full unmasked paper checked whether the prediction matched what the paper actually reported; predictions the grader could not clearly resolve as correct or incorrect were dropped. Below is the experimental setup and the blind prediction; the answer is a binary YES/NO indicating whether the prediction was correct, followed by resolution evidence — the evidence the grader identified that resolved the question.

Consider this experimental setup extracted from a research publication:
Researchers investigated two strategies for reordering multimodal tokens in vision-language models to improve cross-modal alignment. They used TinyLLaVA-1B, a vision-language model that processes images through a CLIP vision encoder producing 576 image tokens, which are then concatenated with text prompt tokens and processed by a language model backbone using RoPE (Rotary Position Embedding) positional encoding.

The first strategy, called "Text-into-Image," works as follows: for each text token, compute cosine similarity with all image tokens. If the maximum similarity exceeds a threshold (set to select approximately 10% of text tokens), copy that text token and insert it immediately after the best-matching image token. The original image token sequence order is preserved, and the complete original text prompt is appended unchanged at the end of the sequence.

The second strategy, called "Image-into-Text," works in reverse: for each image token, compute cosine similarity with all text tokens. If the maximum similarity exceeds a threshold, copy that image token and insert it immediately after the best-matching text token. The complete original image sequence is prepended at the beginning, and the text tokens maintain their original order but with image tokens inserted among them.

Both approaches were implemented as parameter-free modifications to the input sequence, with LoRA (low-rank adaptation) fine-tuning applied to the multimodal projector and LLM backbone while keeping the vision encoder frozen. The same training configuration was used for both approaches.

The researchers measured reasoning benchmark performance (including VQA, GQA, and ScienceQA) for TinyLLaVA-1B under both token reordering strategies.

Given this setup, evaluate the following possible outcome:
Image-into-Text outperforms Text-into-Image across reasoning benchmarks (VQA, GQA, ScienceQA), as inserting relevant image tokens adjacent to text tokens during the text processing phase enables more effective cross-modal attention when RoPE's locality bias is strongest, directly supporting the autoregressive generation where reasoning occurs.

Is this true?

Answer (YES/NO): NO